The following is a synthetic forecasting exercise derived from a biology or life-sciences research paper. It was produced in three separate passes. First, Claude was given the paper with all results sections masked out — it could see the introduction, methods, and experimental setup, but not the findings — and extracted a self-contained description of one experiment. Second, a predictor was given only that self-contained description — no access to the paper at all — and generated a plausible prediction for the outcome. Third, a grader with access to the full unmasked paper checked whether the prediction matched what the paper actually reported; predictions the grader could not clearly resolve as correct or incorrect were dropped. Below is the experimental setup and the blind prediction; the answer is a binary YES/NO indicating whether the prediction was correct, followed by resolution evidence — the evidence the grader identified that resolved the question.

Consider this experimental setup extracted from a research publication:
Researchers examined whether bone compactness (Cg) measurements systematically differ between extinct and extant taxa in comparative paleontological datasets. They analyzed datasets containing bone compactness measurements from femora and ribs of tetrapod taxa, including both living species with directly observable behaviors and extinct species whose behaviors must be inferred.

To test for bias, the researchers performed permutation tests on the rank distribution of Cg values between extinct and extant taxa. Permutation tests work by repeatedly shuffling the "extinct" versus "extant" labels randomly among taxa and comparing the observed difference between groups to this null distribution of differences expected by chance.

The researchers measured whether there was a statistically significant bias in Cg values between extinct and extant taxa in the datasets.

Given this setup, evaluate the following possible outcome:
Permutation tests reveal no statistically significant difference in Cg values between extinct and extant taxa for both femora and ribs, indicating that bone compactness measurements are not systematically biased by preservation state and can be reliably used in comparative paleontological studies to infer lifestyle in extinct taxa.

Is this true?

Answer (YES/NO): NO